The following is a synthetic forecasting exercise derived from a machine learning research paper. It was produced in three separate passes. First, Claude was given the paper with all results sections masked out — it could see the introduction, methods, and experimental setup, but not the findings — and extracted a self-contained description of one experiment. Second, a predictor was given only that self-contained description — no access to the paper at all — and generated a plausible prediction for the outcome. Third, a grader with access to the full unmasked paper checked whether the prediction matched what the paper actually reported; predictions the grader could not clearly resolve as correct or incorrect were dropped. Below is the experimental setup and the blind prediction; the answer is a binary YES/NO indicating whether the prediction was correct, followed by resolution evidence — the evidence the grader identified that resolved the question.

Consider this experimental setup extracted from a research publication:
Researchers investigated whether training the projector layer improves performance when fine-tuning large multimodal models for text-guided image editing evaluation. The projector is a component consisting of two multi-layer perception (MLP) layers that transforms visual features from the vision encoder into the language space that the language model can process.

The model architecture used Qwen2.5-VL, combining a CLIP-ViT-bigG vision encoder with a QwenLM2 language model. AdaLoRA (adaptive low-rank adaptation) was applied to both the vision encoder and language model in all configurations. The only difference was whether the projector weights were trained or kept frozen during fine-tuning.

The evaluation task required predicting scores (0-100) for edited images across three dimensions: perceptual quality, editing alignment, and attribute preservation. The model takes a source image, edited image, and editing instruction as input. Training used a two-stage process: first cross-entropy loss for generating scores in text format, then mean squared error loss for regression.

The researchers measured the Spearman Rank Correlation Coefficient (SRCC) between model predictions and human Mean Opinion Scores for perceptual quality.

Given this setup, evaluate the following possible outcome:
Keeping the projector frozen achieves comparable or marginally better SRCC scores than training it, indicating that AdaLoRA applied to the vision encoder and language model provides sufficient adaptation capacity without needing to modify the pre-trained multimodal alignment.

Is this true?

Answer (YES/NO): NO